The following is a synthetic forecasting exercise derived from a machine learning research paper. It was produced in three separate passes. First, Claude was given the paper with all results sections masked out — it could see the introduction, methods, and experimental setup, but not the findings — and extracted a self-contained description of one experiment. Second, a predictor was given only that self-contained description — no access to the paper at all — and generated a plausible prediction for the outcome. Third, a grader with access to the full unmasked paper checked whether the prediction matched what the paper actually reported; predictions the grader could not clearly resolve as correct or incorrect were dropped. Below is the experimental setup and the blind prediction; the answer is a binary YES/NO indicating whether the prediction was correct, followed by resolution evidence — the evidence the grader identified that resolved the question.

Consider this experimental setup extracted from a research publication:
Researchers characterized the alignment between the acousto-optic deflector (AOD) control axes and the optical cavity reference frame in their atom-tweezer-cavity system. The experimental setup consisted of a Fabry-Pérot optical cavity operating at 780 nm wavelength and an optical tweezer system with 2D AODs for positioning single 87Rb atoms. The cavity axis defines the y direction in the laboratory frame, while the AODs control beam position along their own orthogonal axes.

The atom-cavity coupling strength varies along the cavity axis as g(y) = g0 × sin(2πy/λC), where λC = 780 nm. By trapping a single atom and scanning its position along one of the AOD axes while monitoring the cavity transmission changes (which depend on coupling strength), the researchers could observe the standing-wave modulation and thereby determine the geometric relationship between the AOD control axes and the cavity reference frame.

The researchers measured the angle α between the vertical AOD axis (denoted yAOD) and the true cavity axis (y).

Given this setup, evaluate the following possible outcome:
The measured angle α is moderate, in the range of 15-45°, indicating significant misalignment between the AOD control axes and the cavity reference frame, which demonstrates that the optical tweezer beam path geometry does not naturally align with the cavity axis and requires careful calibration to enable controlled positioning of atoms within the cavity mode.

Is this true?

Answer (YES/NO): NO